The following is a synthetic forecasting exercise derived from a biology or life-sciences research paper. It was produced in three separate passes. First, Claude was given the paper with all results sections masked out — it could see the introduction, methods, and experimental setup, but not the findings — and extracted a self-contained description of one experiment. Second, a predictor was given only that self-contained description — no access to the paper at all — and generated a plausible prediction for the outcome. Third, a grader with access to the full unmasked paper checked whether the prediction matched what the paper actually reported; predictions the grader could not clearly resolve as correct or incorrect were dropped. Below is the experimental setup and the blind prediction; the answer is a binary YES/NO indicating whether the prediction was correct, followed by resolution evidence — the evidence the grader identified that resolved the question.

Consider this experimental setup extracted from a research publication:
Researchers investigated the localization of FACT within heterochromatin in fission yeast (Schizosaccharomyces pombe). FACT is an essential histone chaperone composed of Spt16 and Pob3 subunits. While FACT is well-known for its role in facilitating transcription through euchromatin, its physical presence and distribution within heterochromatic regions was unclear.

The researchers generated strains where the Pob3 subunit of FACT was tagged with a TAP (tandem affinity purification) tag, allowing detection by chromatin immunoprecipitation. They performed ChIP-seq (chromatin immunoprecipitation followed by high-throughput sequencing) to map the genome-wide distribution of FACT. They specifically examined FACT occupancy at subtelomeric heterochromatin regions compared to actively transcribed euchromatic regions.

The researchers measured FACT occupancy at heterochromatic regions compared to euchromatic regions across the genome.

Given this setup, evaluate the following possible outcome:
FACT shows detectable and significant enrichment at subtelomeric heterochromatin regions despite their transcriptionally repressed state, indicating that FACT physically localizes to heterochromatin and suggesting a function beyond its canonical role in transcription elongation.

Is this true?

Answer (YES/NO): YES